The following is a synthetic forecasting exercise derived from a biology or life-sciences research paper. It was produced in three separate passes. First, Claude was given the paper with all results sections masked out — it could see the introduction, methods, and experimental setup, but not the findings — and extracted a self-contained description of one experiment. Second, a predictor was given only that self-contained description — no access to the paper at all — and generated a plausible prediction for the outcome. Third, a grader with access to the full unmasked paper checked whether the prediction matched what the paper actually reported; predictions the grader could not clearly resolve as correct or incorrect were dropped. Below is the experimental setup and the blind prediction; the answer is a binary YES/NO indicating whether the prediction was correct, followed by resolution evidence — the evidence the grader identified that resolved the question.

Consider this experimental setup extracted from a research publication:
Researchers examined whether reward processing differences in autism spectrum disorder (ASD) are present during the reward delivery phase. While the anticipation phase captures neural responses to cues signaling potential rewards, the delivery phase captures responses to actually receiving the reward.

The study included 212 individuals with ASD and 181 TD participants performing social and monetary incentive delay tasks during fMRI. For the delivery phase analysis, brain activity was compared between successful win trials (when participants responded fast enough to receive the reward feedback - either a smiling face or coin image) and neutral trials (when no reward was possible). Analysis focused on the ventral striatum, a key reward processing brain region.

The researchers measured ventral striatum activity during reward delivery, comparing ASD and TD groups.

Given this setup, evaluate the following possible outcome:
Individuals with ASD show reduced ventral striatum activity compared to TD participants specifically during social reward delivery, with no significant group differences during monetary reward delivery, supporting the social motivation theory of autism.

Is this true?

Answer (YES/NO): NO